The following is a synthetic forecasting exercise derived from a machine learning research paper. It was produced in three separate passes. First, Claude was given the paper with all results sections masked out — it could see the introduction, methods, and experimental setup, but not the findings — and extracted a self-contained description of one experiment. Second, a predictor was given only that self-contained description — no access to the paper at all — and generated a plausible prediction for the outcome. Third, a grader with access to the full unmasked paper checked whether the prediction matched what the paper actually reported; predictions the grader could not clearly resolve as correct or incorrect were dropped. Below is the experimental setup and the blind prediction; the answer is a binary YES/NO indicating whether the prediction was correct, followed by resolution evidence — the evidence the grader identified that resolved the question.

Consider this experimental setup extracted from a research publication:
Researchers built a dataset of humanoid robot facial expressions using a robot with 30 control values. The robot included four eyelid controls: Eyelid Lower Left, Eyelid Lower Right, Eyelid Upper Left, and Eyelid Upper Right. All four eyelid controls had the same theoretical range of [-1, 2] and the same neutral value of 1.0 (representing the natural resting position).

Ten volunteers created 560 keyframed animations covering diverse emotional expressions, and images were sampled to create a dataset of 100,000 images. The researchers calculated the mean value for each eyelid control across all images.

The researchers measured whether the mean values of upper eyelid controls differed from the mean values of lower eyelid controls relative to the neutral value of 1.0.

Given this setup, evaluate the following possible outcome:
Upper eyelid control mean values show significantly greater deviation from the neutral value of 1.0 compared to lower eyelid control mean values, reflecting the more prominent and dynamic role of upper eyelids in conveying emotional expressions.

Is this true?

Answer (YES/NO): NO